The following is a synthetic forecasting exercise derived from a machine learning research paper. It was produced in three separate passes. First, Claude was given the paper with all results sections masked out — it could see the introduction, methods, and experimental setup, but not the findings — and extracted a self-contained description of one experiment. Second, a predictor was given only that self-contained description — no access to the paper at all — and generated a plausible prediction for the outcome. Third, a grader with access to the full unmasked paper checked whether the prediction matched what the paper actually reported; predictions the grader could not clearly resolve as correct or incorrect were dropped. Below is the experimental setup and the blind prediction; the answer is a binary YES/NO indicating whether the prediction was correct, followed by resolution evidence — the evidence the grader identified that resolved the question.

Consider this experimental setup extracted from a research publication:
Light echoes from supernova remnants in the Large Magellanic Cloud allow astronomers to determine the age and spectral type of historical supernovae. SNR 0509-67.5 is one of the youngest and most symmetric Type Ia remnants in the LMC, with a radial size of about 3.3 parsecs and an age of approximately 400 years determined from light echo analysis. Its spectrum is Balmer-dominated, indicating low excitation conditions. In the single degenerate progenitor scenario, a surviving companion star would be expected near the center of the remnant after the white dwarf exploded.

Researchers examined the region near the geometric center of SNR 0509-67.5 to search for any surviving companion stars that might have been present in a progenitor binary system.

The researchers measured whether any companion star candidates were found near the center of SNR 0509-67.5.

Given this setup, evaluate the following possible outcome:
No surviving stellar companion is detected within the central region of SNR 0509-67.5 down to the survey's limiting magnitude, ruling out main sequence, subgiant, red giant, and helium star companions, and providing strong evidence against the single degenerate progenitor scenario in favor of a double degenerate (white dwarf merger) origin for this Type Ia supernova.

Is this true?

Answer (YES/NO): YES